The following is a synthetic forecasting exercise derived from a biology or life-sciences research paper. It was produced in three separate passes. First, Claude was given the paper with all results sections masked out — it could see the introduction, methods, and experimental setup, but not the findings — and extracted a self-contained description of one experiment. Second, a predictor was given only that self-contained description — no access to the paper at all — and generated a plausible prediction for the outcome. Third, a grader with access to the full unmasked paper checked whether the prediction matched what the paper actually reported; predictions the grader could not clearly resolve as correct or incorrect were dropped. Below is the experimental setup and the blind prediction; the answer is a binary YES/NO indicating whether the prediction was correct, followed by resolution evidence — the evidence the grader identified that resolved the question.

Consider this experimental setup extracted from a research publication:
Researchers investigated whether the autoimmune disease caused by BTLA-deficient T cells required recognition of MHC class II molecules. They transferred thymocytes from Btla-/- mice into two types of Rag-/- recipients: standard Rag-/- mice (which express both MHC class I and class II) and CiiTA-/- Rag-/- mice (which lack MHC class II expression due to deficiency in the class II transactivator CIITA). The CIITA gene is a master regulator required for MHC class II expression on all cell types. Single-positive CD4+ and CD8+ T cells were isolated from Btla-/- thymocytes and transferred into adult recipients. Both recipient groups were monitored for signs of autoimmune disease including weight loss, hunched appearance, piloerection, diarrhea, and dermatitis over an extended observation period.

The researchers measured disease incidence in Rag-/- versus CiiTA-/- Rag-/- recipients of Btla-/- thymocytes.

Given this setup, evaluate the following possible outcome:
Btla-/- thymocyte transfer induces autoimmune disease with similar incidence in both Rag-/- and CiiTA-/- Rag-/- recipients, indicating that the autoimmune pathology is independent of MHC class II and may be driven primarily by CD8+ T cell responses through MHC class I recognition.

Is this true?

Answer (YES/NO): NO